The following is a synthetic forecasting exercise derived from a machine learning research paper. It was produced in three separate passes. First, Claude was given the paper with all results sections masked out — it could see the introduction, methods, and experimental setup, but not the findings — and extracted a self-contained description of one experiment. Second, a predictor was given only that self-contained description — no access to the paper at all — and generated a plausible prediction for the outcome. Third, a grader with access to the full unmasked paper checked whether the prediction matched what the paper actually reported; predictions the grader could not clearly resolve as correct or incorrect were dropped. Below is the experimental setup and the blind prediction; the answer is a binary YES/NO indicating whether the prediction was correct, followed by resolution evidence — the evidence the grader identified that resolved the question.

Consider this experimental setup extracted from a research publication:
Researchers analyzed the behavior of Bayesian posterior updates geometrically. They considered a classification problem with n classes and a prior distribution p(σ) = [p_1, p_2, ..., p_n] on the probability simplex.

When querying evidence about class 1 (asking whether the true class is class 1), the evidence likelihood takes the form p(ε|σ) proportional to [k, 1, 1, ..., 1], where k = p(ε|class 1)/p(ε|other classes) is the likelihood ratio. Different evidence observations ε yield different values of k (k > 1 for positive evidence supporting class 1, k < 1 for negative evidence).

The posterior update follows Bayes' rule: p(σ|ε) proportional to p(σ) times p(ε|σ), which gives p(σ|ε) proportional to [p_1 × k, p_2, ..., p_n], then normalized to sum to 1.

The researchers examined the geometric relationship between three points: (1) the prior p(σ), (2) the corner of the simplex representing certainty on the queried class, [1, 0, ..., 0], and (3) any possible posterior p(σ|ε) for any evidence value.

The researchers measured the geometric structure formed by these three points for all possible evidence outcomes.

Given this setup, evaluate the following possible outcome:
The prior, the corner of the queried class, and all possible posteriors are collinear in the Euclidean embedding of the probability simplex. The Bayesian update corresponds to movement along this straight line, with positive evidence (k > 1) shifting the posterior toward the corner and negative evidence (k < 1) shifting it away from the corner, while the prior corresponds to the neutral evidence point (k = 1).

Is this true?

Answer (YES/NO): YES